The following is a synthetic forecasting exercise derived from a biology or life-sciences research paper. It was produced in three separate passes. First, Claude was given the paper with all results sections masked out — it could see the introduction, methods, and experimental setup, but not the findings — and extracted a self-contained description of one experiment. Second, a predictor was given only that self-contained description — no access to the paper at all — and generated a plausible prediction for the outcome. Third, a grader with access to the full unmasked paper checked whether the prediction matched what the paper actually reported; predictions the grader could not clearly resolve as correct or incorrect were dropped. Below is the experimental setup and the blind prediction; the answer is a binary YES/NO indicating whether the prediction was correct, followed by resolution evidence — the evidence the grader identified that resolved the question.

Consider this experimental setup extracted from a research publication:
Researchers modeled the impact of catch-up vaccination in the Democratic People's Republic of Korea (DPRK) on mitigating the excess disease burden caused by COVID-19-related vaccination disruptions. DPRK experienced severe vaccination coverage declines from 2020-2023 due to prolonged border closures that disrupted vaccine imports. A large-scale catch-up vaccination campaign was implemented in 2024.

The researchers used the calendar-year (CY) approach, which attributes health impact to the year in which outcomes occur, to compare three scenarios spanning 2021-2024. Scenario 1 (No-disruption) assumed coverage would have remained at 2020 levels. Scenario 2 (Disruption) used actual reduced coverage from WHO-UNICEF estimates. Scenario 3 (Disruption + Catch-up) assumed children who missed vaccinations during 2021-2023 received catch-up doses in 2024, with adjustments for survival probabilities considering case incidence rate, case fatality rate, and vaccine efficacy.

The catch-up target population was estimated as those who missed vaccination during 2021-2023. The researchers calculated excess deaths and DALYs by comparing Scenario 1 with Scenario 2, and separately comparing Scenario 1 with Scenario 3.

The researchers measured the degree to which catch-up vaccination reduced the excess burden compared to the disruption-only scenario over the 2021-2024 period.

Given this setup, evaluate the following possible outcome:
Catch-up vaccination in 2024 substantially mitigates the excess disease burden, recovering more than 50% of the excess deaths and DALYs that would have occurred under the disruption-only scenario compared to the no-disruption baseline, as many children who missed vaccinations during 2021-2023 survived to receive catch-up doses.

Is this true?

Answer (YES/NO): NO